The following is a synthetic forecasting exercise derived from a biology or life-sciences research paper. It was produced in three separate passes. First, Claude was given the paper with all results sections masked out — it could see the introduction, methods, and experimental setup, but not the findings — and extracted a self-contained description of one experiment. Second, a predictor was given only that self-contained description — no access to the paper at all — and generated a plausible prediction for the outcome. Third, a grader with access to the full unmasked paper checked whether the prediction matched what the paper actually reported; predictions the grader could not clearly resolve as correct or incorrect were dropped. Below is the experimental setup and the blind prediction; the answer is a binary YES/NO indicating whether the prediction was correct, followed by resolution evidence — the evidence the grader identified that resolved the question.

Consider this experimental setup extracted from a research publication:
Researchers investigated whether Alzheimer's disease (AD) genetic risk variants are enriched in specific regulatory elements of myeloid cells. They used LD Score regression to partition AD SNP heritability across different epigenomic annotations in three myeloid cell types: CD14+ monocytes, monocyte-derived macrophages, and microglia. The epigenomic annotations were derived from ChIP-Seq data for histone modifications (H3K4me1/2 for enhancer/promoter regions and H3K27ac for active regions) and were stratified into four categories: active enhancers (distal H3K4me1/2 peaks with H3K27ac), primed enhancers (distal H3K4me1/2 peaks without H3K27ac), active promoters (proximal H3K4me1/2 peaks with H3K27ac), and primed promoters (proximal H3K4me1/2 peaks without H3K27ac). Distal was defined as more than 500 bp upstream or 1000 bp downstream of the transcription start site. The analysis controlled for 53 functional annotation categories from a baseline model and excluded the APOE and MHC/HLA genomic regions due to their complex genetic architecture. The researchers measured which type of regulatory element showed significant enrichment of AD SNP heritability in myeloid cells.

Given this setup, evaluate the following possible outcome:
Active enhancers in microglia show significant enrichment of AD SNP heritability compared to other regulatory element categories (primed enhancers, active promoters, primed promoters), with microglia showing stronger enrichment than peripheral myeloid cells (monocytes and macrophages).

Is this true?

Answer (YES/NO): NO